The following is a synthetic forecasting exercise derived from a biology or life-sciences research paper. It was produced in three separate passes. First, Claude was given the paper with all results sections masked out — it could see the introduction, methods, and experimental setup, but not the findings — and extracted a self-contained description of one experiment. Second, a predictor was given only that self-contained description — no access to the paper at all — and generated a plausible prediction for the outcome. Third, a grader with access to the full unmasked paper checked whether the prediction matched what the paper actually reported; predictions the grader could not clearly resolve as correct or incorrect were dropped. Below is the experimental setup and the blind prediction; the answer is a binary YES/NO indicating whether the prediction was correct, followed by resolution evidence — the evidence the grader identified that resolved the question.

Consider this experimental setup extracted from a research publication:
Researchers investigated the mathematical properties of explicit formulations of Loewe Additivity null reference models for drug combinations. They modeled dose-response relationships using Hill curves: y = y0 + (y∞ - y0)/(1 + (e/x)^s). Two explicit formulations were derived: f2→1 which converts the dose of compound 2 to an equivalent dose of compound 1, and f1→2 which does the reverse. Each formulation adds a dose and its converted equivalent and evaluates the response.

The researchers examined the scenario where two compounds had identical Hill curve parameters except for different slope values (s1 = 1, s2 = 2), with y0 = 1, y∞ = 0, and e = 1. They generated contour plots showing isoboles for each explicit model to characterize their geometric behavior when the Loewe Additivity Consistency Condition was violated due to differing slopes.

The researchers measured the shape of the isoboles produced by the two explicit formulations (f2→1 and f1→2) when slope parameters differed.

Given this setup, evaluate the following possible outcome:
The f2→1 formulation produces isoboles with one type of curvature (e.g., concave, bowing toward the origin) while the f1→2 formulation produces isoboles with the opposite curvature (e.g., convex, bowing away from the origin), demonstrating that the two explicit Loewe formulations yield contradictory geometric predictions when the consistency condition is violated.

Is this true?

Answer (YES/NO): YES